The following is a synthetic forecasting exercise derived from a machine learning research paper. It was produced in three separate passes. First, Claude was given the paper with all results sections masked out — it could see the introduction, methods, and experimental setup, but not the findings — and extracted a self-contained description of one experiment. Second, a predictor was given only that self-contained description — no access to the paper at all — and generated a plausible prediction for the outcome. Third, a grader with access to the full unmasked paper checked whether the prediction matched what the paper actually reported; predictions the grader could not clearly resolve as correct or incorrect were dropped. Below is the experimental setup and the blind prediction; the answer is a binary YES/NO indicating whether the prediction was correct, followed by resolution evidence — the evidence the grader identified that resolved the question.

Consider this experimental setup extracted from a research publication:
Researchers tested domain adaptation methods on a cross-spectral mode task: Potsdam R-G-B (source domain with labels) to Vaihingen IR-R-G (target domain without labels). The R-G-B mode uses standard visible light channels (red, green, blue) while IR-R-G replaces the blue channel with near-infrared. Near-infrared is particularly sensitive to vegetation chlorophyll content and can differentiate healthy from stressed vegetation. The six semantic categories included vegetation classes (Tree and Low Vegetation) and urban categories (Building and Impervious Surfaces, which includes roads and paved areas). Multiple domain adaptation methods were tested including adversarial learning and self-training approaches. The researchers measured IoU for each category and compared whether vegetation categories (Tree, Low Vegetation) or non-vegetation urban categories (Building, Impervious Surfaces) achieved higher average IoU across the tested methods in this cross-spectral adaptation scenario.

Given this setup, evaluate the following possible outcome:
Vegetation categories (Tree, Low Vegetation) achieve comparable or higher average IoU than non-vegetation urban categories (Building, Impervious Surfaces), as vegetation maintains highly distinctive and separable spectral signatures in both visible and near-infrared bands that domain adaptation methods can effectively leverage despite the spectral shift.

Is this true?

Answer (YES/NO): NO